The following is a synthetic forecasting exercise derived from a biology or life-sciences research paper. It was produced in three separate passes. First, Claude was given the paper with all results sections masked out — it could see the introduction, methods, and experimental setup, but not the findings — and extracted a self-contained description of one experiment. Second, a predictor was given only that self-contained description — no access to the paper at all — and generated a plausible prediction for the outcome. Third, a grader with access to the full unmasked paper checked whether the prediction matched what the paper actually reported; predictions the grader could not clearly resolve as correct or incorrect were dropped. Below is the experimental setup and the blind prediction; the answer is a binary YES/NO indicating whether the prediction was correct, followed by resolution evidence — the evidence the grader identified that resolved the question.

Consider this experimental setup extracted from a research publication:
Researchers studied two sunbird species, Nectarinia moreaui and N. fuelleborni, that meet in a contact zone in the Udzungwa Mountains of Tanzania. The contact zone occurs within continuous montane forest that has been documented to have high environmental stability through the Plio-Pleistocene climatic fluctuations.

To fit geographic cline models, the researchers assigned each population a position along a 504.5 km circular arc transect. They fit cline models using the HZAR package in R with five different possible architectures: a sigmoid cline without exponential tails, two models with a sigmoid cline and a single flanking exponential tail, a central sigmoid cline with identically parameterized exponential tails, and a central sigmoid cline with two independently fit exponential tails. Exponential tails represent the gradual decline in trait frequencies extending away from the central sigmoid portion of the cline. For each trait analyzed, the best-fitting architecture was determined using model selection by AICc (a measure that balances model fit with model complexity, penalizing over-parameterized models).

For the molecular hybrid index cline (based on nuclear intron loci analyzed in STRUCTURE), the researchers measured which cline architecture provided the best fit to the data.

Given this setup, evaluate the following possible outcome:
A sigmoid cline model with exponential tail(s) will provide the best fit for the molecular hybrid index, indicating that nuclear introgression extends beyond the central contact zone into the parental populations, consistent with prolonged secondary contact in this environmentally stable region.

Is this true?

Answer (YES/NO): YES